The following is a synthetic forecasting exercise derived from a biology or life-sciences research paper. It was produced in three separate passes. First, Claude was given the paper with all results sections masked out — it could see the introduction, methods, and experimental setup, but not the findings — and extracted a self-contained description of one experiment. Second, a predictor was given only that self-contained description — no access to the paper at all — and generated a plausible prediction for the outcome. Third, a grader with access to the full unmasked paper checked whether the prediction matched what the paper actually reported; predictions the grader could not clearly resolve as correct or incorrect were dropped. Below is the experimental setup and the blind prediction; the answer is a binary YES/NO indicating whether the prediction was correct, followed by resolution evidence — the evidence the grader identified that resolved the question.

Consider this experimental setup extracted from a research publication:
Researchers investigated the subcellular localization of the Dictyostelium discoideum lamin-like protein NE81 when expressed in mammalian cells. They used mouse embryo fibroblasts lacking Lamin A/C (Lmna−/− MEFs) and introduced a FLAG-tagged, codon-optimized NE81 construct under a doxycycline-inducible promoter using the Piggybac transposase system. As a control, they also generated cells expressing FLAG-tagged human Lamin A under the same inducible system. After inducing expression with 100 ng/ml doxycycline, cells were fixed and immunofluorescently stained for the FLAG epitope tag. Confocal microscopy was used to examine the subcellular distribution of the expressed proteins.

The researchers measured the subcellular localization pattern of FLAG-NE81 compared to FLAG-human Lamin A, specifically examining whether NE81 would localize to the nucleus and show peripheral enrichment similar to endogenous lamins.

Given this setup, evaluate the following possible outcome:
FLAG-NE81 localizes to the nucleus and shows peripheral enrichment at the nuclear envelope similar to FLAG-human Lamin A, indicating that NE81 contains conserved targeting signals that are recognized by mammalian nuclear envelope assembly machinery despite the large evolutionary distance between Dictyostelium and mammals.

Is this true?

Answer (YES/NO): NO